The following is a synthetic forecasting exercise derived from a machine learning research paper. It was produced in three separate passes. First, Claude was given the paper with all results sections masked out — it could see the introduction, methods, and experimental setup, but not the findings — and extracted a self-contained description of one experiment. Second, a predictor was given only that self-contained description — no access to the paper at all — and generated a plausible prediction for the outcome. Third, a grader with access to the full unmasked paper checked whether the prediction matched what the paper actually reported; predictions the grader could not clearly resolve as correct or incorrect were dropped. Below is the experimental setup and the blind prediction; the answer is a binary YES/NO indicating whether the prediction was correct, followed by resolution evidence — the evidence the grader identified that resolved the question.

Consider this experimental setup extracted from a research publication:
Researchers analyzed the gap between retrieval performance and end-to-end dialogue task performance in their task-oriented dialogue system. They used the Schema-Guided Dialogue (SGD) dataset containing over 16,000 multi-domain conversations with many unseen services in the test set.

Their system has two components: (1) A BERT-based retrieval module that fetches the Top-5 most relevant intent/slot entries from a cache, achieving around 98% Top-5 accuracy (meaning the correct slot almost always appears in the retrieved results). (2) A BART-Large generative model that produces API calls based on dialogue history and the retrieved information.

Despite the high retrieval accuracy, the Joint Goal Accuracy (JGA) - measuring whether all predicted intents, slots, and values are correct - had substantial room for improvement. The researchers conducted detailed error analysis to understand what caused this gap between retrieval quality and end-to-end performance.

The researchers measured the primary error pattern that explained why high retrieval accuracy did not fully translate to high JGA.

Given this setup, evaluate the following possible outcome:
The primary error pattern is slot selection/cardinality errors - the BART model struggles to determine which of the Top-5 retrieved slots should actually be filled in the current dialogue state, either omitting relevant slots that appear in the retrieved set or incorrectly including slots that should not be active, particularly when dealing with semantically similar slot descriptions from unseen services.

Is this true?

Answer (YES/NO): NO